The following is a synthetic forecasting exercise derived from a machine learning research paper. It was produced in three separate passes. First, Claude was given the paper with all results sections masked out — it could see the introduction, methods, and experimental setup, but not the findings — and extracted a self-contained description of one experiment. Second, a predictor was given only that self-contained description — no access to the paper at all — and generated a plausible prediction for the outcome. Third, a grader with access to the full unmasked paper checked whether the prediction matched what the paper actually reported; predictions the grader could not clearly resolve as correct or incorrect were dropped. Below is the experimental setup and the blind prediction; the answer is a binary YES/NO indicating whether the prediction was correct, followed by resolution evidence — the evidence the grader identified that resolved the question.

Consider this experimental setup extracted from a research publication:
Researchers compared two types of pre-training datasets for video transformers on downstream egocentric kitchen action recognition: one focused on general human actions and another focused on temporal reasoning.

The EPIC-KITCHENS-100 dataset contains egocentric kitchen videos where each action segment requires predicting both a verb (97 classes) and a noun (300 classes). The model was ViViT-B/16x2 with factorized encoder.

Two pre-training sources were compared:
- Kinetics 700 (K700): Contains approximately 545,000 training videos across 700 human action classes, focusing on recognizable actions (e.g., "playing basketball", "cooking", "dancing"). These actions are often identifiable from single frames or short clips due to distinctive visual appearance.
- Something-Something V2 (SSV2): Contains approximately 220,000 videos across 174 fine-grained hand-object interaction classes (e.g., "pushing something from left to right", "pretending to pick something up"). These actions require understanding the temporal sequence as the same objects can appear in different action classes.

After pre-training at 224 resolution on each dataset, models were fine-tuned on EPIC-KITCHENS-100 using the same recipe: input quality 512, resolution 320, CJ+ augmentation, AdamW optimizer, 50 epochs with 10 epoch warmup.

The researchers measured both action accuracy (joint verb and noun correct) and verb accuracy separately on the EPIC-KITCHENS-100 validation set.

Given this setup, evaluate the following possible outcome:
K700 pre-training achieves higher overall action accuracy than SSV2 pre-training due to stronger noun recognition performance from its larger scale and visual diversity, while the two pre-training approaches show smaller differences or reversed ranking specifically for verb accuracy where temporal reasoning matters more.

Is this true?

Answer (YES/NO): YES